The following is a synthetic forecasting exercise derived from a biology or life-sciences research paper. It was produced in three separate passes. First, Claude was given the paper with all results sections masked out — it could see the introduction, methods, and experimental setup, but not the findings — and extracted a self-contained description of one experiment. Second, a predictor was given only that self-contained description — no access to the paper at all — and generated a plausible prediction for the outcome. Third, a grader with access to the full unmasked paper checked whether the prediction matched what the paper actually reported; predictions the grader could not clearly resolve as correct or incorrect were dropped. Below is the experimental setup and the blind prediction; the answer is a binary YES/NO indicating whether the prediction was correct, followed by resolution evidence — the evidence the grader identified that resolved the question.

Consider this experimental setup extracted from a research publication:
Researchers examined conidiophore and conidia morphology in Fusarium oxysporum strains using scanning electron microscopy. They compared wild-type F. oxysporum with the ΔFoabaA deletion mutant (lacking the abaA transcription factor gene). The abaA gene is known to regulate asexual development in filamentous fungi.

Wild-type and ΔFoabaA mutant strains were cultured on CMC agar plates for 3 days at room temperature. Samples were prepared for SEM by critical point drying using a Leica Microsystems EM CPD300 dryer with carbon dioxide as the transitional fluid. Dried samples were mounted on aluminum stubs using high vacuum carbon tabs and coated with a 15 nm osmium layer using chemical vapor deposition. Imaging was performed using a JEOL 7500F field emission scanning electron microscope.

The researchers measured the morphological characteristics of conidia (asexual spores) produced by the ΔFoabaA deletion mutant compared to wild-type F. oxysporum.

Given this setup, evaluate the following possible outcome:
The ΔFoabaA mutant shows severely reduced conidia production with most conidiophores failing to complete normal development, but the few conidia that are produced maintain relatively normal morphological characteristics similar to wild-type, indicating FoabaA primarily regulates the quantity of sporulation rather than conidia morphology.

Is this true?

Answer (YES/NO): NO